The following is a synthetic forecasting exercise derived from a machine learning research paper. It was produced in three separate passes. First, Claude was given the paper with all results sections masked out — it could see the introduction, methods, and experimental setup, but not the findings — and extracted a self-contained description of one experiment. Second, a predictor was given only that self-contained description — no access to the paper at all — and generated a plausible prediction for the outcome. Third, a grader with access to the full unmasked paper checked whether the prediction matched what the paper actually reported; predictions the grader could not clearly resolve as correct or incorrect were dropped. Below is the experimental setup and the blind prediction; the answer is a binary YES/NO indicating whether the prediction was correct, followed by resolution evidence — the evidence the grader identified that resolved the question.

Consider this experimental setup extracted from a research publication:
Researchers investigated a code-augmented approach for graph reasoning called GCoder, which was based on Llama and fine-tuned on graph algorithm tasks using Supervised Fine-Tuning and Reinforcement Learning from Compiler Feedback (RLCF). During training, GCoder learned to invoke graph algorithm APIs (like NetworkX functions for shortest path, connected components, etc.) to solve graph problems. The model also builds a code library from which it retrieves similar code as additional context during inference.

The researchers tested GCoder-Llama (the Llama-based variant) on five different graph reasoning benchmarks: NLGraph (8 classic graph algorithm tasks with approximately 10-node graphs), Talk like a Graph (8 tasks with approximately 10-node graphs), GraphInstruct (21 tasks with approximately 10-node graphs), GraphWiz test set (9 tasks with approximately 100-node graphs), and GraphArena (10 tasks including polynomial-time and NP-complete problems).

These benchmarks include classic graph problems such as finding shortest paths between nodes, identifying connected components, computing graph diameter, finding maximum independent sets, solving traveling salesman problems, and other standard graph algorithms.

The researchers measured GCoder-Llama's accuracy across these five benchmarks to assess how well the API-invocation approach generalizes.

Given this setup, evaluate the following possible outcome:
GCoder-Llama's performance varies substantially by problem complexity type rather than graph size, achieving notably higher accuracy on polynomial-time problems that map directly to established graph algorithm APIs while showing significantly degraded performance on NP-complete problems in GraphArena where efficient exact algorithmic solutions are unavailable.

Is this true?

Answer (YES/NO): NO